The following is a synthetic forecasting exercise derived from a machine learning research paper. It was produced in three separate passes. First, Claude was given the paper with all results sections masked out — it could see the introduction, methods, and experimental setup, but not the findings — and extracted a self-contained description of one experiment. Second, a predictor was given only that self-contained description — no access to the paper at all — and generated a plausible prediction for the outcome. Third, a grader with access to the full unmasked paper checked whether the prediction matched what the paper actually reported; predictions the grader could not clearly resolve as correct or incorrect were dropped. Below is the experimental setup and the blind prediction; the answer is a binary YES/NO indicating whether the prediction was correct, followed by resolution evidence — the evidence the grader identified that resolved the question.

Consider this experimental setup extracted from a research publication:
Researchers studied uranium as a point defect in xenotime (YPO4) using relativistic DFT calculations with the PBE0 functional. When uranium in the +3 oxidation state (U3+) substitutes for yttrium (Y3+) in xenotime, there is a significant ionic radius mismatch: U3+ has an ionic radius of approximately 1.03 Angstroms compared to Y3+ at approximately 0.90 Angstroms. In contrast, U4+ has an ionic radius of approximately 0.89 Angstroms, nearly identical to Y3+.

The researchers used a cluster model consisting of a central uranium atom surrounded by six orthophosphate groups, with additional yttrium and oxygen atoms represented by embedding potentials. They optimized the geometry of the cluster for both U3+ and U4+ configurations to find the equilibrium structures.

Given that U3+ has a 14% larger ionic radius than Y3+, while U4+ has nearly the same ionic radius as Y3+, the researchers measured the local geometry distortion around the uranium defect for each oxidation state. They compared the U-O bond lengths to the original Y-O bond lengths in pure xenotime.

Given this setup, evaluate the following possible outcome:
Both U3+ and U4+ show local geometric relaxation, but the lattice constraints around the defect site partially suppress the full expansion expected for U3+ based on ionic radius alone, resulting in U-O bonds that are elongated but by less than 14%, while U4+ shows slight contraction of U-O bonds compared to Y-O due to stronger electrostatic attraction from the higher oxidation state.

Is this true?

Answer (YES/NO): NO